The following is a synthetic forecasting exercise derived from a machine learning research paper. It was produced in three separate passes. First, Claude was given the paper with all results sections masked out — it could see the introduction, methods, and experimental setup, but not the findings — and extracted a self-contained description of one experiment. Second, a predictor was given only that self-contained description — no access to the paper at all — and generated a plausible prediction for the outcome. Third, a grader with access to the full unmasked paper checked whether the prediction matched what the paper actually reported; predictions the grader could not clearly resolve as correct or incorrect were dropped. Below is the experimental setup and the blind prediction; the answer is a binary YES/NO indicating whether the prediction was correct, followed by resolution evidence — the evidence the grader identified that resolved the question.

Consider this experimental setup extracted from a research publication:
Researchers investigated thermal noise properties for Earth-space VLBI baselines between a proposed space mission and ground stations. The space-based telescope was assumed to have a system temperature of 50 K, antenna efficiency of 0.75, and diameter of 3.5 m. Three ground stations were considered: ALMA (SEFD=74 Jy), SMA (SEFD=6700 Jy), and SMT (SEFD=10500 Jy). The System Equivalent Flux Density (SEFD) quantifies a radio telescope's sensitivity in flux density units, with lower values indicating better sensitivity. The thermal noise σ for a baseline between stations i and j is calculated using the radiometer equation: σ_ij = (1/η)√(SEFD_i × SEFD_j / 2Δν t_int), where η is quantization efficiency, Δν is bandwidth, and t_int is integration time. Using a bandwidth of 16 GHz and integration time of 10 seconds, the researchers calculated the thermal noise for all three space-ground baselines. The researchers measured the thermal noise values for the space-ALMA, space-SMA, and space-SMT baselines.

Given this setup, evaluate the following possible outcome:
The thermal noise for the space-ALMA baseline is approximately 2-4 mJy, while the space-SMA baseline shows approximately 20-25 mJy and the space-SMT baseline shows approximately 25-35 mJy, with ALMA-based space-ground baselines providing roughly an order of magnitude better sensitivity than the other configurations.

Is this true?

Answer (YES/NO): NO